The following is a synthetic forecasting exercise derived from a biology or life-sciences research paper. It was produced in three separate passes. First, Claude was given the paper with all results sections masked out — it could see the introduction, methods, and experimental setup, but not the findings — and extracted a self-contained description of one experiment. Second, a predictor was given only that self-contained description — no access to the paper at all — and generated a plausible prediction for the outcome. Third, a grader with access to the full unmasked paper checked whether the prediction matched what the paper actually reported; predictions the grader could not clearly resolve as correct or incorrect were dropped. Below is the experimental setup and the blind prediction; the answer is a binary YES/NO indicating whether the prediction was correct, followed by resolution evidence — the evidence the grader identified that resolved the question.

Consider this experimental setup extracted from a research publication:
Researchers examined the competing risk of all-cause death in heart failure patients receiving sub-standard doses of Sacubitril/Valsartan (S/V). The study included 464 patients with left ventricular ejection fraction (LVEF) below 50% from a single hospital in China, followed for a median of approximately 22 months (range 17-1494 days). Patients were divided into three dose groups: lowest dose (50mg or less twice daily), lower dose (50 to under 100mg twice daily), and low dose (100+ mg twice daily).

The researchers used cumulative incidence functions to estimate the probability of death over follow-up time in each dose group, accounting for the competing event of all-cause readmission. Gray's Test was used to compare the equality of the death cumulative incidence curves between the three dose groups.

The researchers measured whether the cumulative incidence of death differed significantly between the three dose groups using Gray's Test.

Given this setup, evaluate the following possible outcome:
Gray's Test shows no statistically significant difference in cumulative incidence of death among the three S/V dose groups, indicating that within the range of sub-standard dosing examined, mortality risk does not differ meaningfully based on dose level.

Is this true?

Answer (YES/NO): YES